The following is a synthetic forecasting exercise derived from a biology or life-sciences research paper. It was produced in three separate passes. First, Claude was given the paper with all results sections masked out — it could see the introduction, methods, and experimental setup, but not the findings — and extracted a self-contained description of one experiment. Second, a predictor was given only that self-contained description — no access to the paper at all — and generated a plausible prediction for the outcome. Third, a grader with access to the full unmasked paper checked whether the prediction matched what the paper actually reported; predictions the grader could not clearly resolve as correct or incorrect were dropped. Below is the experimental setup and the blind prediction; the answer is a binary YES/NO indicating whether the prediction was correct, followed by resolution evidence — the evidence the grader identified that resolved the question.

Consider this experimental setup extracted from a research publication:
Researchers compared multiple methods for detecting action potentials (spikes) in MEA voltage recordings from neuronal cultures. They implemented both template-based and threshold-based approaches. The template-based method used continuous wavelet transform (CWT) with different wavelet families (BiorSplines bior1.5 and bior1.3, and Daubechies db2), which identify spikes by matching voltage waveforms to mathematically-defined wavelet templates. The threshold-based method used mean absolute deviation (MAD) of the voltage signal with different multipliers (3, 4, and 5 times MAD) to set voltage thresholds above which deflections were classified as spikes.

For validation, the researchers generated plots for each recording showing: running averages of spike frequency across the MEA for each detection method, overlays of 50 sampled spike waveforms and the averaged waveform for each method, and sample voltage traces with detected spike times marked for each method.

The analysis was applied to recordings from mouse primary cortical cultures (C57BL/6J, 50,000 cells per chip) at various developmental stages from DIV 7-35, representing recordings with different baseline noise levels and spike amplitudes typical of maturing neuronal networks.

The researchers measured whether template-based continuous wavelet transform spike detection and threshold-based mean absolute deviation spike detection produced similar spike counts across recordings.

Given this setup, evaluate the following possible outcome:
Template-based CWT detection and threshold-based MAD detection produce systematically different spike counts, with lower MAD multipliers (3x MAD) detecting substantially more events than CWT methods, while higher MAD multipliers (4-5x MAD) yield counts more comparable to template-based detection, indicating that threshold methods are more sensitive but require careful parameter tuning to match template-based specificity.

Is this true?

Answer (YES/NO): NO